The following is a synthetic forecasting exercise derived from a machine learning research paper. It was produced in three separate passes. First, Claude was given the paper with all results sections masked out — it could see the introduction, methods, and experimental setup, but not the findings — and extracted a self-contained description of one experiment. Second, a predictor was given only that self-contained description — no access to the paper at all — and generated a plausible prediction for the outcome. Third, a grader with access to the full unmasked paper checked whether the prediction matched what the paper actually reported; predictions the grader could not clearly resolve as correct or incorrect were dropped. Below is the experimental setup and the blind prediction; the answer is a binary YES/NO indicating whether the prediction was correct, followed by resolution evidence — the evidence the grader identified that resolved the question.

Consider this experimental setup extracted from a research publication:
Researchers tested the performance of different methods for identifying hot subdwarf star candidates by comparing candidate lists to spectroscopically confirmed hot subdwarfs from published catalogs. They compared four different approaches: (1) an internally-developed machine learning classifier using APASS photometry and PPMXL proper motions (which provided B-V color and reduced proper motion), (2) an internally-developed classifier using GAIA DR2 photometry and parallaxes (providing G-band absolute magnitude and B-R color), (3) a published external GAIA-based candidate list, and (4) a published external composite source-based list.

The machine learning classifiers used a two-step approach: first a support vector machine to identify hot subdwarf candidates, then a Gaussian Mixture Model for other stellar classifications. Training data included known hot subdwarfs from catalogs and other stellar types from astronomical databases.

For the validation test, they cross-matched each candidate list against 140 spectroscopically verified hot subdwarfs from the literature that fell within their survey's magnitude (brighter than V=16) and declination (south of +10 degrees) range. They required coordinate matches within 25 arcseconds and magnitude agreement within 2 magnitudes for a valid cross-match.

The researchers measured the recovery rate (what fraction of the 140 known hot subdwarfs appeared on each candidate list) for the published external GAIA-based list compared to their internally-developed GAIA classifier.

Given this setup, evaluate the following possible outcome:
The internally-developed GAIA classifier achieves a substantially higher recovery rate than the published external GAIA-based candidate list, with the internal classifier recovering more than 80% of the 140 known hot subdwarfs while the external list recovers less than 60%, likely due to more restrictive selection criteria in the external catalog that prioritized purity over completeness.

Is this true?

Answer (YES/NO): NO